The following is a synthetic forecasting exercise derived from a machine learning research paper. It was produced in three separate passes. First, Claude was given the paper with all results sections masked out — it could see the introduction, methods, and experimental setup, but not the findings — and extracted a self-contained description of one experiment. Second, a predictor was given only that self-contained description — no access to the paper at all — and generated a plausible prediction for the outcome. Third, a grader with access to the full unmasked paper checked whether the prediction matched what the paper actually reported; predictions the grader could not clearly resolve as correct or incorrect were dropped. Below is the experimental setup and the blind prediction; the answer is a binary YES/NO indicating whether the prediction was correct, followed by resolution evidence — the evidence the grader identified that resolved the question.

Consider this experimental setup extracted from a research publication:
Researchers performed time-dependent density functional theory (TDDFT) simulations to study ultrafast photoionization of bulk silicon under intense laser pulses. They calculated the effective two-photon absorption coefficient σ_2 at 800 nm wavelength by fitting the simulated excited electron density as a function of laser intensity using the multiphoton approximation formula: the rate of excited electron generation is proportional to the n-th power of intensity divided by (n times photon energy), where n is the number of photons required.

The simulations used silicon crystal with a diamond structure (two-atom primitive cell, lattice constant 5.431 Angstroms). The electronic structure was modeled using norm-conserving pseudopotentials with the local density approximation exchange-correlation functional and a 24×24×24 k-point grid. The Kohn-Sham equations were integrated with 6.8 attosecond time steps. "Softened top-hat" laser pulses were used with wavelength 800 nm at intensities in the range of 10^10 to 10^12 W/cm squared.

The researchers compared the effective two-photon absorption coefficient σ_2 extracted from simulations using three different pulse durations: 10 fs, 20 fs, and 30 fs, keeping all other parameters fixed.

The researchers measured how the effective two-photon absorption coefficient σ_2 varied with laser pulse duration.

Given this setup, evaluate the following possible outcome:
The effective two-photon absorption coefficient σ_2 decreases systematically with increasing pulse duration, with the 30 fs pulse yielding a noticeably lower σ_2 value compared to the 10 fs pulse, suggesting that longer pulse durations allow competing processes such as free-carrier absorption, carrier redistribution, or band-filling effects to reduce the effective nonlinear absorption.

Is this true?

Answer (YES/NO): YES